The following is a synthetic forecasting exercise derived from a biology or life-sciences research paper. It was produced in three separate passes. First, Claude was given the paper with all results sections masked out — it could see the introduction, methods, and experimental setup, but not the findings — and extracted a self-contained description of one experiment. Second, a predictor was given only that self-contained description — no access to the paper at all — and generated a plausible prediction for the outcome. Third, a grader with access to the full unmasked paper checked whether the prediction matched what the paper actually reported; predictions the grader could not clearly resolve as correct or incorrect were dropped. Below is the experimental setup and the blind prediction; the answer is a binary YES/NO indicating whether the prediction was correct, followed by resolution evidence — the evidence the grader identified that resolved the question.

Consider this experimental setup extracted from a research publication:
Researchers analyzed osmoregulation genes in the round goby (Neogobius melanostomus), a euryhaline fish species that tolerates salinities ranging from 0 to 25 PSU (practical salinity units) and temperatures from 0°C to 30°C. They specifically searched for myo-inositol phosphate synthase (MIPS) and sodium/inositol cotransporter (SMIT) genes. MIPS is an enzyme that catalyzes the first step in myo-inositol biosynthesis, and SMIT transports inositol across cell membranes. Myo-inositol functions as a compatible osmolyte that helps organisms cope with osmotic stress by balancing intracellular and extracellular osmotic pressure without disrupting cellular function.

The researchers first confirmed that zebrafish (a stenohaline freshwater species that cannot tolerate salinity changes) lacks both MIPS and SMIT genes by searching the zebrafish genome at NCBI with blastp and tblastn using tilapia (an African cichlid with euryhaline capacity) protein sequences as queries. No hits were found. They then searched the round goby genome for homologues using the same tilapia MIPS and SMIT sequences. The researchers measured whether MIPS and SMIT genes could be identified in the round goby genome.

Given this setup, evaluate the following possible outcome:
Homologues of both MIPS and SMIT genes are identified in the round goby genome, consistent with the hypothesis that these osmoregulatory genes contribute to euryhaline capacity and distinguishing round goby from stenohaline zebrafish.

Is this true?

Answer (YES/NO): YES